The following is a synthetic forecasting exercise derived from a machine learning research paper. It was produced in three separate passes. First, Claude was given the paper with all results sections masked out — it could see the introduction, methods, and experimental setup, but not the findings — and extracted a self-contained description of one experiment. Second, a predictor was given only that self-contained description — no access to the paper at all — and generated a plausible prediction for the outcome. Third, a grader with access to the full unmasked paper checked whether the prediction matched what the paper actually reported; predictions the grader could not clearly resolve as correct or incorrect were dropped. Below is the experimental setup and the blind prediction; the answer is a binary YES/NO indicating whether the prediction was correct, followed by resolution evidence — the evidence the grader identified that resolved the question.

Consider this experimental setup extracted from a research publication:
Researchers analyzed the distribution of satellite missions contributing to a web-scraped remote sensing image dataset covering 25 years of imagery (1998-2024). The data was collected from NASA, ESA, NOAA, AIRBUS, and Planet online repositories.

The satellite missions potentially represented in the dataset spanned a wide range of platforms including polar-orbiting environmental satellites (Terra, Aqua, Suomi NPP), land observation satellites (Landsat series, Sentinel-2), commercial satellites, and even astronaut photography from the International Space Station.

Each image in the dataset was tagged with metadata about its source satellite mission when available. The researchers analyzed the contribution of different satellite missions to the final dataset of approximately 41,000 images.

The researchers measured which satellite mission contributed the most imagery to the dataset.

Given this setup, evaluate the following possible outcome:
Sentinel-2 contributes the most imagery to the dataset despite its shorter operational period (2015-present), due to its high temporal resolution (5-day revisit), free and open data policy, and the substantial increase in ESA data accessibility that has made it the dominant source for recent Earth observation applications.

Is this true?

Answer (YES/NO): NO